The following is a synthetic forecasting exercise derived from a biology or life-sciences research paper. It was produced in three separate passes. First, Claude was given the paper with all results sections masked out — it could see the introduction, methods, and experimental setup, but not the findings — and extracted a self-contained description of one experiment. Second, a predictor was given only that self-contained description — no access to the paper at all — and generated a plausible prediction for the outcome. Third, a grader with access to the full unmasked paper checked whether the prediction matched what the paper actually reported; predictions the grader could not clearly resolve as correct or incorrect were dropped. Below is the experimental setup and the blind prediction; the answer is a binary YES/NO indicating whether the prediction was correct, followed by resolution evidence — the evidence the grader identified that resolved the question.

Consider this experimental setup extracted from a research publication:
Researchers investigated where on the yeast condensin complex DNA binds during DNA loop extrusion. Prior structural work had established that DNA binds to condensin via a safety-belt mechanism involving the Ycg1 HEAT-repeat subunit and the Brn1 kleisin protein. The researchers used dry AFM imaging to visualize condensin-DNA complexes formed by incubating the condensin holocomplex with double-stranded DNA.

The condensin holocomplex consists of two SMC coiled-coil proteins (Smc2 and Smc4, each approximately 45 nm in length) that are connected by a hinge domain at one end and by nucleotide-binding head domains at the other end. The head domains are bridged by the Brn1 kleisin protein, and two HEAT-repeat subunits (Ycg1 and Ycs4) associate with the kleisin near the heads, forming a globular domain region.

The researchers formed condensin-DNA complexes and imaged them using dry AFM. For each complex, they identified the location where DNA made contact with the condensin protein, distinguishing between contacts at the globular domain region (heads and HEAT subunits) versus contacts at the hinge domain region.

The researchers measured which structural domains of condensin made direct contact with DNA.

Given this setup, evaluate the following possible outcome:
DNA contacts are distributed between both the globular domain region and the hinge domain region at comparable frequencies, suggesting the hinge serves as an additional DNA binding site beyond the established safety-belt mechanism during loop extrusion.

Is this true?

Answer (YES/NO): YES